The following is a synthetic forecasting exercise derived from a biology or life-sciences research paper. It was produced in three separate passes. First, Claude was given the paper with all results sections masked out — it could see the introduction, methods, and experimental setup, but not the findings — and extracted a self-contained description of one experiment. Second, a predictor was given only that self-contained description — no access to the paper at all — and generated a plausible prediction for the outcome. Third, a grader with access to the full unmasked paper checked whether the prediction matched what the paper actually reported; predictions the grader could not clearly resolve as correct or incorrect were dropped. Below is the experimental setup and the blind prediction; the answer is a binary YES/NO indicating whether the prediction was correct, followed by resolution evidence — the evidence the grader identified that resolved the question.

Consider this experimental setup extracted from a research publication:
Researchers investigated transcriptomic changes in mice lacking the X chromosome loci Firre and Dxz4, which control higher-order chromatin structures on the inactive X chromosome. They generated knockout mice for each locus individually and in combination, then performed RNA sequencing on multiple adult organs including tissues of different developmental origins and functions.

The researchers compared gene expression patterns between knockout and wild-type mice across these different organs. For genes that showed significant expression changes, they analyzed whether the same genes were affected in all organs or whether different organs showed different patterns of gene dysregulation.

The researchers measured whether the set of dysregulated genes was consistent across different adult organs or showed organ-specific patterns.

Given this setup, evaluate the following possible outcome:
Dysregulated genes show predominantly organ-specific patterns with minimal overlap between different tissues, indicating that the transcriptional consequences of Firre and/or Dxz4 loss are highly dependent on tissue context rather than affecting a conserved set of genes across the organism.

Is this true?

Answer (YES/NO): YES